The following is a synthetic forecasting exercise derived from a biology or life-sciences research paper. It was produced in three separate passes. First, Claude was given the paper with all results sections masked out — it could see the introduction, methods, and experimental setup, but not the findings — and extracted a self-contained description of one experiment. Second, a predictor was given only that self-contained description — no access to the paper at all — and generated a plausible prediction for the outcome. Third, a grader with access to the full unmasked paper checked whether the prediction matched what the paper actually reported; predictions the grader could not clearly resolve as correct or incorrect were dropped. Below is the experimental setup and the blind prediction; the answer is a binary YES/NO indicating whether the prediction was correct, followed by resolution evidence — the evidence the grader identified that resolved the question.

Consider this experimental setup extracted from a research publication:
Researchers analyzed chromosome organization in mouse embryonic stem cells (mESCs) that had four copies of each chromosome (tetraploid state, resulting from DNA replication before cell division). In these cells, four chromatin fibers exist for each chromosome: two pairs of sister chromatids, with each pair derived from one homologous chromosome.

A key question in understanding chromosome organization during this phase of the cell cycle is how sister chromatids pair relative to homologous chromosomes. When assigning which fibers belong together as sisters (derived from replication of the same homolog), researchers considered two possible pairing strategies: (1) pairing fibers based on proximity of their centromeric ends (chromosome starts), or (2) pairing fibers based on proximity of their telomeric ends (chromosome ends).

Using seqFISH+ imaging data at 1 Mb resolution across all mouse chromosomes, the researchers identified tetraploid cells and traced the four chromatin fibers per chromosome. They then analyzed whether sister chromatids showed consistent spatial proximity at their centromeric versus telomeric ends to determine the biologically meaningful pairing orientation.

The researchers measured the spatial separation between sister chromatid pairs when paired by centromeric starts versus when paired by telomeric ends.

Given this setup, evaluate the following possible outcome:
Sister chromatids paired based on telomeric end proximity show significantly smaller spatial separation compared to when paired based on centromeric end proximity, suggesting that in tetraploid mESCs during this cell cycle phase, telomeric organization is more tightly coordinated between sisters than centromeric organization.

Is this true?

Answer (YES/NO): NO